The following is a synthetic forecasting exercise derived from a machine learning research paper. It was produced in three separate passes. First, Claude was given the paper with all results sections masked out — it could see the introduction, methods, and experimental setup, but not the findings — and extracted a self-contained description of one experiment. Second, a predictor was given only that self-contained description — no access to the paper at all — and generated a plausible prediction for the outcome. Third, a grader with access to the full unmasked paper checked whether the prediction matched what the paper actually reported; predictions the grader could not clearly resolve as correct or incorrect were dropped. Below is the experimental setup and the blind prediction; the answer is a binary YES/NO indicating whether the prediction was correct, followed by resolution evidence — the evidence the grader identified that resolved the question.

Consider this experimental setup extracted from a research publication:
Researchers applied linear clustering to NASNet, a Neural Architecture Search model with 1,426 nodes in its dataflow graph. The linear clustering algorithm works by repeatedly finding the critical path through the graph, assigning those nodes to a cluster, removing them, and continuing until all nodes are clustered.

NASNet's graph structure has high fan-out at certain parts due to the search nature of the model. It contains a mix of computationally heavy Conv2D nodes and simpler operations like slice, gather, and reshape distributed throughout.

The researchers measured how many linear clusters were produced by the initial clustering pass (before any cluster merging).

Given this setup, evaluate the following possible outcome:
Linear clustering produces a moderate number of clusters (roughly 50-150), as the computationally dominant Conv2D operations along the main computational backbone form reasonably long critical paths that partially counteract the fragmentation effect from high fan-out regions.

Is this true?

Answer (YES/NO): NO